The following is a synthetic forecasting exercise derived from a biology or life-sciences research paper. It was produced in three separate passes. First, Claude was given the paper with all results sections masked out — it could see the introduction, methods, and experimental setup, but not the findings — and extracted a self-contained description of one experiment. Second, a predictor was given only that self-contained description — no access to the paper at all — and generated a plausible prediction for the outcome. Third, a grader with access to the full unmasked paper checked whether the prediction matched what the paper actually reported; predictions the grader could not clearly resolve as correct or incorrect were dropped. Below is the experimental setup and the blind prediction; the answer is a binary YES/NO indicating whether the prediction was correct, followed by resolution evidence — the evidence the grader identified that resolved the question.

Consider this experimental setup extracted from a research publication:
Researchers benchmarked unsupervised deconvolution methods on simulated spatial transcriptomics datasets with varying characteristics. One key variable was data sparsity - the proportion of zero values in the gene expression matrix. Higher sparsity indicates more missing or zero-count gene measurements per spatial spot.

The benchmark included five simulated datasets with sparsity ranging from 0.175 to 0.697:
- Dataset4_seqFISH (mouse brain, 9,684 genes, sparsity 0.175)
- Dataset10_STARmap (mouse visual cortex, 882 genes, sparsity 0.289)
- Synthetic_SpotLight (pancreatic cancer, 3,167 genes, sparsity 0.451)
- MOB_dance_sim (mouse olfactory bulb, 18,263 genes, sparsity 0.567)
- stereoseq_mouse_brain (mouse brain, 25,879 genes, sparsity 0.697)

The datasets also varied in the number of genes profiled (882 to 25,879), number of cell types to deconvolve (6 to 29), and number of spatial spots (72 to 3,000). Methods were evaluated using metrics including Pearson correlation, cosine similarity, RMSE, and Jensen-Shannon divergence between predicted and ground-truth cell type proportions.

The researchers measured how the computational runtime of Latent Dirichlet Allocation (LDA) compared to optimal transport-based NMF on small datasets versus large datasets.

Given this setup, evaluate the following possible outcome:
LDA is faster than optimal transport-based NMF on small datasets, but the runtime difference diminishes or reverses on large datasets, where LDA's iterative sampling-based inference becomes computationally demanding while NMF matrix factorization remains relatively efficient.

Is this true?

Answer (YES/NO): NO